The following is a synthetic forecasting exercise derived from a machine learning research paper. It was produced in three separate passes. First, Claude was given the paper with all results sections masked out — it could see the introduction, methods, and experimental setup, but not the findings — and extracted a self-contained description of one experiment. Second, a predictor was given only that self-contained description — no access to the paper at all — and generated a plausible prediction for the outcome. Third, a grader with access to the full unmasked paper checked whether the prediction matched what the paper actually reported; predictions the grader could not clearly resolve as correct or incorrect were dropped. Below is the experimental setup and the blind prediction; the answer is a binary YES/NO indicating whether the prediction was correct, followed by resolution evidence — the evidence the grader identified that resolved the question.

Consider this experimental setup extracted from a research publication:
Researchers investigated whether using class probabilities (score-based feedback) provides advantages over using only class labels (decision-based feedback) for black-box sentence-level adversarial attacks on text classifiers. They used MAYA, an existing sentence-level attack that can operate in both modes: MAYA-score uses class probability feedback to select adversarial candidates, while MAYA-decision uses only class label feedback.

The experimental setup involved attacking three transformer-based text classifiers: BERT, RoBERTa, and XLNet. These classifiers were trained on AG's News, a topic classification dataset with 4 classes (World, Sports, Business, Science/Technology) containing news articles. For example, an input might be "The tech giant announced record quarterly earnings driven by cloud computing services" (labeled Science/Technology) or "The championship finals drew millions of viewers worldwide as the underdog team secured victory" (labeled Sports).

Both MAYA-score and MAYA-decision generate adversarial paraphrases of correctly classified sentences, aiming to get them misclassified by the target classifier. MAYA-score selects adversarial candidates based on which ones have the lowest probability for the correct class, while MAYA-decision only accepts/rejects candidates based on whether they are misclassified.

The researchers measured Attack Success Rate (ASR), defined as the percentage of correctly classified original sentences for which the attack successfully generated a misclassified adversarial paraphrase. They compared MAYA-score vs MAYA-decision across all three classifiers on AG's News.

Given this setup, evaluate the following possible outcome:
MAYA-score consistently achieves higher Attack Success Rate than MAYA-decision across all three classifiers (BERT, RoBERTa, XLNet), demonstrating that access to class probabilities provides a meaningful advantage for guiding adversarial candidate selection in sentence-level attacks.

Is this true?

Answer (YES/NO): YES